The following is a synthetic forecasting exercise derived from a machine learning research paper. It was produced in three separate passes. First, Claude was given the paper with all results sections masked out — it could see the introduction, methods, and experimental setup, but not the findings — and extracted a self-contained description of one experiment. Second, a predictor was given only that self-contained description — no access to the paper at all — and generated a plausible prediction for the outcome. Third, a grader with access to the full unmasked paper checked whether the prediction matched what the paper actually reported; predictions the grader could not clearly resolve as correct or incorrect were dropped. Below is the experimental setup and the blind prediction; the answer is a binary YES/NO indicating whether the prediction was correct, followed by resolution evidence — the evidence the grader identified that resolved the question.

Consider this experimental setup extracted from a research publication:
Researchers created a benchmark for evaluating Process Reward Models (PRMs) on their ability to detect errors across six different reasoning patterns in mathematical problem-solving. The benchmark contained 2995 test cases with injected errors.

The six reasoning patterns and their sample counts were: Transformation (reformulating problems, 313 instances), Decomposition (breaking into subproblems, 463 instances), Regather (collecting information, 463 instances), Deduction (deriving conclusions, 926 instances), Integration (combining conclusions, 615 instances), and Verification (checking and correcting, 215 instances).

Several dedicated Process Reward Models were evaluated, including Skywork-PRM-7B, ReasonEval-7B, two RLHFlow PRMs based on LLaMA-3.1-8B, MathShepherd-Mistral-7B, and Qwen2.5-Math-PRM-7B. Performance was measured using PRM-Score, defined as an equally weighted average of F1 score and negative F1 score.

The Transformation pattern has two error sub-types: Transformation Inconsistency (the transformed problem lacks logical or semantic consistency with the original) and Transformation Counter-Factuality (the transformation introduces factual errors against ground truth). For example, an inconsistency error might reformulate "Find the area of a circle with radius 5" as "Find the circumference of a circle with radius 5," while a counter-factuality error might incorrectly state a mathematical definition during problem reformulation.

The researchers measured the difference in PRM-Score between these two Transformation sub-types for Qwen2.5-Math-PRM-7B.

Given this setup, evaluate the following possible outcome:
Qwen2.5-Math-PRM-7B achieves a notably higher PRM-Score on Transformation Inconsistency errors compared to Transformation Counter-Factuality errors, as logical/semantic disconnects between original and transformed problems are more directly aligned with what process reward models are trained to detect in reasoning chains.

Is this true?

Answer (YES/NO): NO